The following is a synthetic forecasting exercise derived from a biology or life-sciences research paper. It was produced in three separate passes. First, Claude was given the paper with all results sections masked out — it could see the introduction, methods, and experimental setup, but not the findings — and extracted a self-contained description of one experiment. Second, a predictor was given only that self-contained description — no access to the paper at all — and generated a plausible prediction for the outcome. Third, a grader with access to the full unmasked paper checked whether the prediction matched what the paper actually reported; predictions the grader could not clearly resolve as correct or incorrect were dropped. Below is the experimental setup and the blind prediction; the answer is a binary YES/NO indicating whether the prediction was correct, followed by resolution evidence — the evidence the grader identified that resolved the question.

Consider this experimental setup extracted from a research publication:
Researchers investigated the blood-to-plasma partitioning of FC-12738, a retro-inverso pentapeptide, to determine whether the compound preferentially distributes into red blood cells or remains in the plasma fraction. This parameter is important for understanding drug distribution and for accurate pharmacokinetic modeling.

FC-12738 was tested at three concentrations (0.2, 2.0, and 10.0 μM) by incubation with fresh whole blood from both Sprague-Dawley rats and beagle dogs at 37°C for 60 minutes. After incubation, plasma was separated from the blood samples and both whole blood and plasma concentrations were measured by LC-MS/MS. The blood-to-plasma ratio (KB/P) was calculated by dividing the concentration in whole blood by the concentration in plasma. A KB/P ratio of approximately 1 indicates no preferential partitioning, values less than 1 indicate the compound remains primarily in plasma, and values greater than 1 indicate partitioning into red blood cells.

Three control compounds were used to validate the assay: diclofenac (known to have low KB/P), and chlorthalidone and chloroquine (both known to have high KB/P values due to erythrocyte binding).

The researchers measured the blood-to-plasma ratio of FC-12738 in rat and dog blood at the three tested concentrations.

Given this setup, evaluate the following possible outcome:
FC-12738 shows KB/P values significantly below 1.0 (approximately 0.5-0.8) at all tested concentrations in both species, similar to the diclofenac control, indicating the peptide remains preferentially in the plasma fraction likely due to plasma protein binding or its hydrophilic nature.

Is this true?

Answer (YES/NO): YES